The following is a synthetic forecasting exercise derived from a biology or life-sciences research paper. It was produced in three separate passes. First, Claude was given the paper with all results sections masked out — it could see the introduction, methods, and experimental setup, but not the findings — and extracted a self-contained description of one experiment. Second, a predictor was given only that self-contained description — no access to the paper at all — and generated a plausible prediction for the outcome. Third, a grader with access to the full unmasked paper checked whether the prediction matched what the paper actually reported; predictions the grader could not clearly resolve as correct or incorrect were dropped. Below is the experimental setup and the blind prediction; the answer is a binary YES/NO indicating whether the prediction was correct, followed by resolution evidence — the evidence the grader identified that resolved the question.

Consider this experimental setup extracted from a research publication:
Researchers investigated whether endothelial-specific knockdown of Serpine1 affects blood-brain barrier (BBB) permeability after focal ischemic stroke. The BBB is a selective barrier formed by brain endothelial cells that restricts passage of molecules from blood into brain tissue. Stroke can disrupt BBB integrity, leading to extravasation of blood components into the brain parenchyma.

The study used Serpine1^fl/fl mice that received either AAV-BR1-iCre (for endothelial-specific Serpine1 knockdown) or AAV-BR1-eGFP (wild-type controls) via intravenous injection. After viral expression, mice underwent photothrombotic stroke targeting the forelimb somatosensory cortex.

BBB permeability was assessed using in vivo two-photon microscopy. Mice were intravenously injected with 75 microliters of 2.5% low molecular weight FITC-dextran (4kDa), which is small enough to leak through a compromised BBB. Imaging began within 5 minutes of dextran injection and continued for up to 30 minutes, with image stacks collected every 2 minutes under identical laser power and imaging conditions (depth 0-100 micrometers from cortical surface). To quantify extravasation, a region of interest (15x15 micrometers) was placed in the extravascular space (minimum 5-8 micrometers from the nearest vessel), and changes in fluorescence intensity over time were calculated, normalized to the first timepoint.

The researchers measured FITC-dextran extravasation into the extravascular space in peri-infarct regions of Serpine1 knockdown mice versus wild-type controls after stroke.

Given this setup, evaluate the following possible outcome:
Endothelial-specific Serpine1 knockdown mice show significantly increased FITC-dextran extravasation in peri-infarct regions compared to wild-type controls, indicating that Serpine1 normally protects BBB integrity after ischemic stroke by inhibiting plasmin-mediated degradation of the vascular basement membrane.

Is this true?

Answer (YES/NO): NO